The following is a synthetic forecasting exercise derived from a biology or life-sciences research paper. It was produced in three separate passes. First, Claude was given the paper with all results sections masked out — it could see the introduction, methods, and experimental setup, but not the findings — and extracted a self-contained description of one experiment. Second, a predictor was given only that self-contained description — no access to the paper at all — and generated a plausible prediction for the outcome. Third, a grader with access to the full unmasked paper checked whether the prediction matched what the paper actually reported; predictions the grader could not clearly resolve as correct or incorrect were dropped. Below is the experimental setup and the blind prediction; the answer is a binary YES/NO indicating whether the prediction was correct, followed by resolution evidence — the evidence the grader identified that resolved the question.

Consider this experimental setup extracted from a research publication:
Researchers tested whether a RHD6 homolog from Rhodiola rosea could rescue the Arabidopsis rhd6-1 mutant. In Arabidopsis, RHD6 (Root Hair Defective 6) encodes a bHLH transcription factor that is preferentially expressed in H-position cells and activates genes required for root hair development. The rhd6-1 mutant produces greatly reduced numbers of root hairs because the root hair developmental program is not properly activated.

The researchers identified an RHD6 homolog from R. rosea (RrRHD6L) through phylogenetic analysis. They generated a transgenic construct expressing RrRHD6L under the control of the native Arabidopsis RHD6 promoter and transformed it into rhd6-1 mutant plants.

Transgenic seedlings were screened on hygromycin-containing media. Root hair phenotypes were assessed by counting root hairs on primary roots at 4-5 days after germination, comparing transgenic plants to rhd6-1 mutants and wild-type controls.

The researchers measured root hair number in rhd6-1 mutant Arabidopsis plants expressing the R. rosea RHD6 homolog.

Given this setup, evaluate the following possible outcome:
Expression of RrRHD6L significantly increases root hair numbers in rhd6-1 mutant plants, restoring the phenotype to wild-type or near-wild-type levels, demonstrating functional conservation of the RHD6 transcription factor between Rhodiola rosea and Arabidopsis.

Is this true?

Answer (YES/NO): YES